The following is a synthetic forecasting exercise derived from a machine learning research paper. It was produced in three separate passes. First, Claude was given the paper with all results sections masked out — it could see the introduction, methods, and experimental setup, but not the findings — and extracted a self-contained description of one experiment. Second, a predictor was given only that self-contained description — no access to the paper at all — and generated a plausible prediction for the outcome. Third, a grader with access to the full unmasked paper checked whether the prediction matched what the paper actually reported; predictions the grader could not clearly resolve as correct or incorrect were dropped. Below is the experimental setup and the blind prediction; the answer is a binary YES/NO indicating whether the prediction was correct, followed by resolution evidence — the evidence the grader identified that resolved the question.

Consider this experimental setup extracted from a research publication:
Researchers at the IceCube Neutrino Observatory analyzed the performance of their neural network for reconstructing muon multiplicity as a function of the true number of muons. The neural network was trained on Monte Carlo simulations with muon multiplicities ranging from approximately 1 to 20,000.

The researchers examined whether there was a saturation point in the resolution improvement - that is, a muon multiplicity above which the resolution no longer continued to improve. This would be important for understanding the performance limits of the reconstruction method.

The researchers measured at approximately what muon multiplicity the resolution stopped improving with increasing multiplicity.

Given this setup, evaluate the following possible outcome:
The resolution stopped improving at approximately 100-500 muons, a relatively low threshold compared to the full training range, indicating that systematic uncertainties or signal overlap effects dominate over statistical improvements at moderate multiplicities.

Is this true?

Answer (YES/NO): NO